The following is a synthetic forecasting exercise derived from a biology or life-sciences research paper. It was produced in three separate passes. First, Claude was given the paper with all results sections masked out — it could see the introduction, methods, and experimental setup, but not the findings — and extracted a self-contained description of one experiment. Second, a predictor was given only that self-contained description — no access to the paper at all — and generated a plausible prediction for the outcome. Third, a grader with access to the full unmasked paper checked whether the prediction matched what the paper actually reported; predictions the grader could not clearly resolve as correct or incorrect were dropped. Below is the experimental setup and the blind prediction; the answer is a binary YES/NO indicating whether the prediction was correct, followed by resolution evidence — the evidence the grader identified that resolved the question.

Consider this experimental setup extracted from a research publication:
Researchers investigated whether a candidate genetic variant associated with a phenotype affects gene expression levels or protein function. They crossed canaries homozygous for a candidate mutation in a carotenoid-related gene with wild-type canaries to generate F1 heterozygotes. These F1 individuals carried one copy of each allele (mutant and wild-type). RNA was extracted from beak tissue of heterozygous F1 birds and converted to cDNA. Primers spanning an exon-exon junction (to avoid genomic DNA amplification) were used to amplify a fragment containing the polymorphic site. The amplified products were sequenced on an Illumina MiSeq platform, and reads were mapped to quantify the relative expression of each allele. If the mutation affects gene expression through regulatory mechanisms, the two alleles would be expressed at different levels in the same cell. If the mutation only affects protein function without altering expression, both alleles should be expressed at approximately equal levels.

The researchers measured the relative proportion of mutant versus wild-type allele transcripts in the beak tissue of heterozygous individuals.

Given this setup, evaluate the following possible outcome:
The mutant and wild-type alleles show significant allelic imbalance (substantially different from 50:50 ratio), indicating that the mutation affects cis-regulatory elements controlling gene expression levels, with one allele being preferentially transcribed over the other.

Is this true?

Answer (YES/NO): NO